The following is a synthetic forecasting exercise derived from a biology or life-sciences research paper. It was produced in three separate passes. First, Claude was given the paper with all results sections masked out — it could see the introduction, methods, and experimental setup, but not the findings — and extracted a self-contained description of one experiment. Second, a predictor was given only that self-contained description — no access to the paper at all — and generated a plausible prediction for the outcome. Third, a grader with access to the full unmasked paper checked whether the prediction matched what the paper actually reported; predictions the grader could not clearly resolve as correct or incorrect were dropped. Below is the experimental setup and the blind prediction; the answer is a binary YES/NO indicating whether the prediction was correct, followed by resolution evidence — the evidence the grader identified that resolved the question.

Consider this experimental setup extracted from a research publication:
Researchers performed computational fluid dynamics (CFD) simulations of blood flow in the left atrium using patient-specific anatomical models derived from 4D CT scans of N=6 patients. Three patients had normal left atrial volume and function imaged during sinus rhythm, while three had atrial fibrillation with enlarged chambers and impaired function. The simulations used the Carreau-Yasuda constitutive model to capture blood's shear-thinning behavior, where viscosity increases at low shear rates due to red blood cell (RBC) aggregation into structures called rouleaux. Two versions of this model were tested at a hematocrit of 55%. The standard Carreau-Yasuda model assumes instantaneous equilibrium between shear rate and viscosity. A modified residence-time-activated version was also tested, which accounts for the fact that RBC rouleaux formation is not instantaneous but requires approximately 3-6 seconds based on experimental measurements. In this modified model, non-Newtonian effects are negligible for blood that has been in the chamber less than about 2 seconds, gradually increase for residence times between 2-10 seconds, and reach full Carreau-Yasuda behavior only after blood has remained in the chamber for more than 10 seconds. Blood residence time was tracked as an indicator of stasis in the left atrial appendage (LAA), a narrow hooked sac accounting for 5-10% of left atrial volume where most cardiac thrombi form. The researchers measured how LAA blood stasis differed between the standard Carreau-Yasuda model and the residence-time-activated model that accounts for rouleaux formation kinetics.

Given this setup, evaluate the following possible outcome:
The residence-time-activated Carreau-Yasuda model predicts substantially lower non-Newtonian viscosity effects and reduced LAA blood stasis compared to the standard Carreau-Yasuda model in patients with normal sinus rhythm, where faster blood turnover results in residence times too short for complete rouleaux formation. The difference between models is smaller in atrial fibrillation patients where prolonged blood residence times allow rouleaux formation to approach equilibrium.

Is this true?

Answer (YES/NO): NO